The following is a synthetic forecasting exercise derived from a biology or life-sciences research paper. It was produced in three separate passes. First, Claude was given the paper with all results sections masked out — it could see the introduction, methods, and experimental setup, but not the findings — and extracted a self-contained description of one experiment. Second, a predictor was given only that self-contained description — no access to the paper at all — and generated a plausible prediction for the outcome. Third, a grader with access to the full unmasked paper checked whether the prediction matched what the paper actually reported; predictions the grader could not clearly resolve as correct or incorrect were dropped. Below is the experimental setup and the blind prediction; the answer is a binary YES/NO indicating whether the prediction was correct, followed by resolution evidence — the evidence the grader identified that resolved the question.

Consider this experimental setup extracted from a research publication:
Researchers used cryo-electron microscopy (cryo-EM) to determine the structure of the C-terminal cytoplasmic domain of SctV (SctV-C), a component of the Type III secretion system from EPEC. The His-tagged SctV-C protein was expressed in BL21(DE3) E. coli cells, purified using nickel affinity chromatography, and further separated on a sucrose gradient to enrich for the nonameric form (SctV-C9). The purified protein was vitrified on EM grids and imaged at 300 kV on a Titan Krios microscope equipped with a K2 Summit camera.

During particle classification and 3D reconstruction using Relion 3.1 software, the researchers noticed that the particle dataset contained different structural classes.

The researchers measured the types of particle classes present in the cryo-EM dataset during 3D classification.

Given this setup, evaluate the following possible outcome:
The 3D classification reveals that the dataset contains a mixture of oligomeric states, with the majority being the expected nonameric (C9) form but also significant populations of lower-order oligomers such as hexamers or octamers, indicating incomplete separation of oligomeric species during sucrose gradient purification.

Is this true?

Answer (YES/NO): NO